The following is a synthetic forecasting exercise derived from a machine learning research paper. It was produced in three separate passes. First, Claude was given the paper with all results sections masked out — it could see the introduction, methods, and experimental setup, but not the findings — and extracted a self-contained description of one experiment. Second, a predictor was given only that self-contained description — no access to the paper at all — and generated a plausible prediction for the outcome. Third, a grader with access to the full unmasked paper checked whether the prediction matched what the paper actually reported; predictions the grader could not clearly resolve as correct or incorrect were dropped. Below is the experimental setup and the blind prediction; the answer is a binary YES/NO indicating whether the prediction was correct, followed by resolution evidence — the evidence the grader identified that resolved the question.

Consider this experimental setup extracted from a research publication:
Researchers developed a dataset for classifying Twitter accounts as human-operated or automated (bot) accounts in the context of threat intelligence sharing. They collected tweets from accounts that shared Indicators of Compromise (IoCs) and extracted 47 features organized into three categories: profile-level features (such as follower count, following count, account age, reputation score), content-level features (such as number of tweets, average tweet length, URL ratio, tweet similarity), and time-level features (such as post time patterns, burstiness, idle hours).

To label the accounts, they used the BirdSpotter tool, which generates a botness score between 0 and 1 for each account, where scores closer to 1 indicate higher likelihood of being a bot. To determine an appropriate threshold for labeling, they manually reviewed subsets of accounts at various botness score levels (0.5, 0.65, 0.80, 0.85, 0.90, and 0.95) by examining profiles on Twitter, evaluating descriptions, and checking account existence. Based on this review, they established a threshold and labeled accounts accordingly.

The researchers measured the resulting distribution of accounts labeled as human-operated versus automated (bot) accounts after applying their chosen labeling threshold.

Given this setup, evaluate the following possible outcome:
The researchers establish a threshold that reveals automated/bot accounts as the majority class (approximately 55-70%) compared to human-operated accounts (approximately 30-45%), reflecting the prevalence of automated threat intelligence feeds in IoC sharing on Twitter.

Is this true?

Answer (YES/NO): NO